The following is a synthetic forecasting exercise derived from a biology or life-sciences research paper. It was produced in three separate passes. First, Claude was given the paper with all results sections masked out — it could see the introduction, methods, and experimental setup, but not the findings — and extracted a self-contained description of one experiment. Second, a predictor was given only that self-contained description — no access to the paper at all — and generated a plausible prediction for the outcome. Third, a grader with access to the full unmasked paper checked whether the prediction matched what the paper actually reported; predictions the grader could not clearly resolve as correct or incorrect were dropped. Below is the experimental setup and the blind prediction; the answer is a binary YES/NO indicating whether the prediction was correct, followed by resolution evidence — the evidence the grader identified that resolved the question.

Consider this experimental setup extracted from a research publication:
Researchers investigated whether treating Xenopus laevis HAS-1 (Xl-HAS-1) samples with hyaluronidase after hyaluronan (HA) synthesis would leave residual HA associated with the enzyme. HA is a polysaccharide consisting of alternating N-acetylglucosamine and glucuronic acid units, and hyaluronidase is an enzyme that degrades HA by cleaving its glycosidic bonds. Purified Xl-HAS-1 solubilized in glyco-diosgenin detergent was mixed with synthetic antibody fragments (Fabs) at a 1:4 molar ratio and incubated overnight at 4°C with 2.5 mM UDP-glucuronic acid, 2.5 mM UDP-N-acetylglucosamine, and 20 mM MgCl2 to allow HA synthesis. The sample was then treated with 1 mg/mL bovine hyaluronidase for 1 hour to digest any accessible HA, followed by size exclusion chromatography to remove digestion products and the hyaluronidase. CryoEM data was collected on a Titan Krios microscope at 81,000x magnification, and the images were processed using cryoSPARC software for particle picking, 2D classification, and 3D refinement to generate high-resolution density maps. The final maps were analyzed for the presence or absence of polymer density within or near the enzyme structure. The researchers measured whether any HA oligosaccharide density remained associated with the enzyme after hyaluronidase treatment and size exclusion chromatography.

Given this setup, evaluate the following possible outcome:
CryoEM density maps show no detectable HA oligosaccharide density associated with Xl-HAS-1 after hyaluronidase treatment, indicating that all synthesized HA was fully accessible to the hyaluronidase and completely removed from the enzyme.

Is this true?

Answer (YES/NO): NO